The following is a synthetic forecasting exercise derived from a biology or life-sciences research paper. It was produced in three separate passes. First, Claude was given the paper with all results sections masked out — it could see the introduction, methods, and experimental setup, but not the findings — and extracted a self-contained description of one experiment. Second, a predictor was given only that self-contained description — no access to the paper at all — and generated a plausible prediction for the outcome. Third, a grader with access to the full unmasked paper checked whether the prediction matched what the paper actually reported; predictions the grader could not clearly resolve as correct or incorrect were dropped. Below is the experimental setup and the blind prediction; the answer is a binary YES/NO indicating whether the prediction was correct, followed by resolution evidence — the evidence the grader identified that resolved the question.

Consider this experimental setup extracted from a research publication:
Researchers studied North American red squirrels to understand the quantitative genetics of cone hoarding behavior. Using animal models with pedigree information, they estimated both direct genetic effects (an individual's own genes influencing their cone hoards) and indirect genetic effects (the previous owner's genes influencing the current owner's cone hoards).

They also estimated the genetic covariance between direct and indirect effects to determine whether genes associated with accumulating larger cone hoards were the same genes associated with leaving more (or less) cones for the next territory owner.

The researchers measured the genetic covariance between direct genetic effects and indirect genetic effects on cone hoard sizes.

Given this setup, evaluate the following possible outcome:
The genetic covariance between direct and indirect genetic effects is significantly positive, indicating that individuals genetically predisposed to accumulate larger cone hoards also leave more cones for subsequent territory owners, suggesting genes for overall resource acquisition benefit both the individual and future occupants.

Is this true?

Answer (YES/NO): NO